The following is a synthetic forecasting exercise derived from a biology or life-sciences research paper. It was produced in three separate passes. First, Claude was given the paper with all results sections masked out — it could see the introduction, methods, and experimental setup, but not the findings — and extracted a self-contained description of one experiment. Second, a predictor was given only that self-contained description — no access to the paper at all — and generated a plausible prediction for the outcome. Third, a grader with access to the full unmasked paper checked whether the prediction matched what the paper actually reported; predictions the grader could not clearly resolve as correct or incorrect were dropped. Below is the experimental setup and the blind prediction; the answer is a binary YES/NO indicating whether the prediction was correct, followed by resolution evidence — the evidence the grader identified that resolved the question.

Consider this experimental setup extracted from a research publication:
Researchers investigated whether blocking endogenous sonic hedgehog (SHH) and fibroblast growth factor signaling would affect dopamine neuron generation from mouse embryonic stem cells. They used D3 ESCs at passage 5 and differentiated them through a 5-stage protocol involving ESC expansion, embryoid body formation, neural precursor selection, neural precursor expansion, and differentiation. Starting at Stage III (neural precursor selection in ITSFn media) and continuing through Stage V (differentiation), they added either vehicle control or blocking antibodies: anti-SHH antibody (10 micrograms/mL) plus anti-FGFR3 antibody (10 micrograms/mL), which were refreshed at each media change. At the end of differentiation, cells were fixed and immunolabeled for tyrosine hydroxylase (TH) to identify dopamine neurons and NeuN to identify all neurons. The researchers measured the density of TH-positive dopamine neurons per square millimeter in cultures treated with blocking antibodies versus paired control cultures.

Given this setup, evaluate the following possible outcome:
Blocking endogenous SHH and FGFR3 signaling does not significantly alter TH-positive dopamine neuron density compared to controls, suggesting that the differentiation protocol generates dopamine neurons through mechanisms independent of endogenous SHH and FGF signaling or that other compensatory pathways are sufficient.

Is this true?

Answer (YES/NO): YES